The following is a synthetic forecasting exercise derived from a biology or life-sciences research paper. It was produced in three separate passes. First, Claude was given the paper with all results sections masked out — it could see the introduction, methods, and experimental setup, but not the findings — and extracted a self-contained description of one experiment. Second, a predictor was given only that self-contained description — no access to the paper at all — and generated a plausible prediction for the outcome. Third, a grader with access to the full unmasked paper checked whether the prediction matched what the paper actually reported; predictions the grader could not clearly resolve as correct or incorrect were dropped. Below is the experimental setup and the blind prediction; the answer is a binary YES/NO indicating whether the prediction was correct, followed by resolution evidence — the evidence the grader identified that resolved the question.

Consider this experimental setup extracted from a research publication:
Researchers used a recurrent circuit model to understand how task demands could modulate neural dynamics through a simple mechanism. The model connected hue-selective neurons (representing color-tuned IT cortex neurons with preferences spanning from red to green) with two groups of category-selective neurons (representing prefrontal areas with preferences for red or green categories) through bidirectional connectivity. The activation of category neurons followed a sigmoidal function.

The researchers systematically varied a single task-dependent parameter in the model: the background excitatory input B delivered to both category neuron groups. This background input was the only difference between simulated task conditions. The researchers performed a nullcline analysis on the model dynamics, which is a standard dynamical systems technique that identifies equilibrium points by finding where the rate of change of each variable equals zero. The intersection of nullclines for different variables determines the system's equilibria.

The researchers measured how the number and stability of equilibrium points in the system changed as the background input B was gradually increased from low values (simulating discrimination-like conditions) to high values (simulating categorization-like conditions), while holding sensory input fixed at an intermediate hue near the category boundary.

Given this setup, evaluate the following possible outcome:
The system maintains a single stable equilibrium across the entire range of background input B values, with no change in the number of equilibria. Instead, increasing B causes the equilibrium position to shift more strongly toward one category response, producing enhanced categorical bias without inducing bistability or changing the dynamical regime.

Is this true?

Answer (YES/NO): NO